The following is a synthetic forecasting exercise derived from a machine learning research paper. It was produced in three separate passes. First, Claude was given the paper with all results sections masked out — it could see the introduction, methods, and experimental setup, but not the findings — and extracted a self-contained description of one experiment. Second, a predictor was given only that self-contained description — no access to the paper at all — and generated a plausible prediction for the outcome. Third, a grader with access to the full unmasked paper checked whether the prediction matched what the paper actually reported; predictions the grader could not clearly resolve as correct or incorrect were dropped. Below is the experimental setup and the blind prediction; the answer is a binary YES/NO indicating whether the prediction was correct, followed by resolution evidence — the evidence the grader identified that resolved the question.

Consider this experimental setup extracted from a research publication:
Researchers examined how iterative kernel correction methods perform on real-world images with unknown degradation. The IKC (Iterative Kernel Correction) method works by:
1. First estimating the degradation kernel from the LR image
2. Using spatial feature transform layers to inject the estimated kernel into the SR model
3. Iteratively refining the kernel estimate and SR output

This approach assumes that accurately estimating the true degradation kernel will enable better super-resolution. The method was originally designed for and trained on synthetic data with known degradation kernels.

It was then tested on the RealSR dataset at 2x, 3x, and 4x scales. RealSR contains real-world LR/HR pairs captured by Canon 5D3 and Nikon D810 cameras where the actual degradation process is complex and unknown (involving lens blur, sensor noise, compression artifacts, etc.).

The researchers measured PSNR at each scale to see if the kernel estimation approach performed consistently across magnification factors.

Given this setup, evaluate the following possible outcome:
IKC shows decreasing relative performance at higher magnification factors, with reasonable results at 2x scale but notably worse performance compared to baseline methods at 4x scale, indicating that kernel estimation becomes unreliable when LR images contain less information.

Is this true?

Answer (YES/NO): YES